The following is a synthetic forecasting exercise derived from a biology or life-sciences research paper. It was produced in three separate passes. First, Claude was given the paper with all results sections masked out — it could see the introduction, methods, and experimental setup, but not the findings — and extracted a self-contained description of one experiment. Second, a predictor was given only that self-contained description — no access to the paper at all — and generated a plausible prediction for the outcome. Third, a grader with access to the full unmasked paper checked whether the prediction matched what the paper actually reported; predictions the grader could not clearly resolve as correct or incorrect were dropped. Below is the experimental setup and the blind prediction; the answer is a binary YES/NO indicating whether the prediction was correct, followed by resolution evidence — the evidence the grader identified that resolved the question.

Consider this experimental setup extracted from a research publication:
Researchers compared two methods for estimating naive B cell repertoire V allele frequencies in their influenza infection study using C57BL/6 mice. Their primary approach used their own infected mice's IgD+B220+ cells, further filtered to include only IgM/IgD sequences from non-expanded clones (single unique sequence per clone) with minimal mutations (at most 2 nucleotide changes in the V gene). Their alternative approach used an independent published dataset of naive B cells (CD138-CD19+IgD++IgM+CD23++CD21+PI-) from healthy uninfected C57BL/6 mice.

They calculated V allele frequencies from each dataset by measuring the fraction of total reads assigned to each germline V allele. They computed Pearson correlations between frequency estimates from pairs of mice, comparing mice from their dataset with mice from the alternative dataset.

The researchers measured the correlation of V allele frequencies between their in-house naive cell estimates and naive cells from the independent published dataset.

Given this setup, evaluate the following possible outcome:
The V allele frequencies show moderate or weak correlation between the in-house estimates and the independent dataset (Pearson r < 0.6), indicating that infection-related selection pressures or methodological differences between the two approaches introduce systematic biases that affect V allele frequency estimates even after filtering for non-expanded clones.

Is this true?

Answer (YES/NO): NO